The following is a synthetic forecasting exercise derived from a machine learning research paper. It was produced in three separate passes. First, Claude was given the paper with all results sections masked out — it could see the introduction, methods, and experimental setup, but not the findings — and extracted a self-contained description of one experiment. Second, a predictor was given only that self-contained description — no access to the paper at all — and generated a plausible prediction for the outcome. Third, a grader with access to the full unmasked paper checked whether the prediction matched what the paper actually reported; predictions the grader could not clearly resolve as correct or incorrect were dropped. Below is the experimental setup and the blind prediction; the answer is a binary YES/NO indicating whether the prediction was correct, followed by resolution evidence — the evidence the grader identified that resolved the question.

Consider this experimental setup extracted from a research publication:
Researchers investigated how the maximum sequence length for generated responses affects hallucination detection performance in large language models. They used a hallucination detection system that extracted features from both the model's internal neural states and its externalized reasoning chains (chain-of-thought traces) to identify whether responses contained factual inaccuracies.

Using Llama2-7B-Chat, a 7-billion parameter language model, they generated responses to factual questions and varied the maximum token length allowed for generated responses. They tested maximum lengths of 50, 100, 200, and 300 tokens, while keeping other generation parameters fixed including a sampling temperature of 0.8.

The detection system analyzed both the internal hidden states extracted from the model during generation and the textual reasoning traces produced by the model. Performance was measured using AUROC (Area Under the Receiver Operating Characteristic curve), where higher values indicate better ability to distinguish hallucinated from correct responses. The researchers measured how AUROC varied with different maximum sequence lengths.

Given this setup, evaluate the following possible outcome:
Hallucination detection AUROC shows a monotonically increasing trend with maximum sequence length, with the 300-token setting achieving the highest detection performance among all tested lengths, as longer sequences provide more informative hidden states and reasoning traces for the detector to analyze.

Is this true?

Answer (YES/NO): YES